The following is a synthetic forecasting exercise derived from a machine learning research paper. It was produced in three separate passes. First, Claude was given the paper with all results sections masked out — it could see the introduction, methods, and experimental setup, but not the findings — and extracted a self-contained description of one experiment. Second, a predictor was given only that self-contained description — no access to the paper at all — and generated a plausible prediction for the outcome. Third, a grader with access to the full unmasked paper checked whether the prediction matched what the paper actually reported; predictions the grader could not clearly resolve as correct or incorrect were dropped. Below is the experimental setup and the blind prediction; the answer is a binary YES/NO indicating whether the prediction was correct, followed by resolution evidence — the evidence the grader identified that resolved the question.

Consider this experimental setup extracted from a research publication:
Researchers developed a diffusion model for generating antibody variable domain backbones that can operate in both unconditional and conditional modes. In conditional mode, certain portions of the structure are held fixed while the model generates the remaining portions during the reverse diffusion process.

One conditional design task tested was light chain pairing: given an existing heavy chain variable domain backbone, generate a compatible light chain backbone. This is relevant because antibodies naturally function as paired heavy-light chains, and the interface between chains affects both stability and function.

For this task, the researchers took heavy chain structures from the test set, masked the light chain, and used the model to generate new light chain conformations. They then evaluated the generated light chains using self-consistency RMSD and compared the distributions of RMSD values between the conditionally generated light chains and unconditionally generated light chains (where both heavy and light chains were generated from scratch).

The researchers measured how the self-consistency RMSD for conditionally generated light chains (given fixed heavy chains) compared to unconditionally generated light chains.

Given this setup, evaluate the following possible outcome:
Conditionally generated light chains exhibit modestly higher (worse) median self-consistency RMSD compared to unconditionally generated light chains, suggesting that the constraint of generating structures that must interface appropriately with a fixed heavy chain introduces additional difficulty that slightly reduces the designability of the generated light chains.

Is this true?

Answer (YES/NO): NO